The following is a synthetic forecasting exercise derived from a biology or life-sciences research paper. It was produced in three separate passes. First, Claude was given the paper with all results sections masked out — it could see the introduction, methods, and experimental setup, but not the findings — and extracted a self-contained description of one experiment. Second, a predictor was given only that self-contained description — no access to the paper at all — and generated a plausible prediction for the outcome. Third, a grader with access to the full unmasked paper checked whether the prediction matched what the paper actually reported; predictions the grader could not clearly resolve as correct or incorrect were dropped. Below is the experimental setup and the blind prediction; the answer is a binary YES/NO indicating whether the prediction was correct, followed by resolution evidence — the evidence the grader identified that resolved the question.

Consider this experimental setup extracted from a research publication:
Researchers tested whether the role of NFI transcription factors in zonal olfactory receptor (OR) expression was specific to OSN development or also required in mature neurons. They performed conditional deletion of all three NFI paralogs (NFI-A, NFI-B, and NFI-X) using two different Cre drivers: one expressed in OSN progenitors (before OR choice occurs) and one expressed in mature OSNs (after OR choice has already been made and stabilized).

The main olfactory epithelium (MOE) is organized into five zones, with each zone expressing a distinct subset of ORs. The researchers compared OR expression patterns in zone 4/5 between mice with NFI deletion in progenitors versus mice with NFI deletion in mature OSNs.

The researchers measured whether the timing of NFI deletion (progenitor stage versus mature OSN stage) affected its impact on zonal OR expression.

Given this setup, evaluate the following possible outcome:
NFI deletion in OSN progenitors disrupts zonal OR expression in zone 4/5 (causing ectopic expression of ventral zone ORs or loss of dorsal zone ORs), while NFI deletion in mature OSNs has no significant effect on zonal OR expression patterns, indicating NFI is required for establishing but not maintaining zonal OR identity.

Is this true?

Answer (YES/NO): NO